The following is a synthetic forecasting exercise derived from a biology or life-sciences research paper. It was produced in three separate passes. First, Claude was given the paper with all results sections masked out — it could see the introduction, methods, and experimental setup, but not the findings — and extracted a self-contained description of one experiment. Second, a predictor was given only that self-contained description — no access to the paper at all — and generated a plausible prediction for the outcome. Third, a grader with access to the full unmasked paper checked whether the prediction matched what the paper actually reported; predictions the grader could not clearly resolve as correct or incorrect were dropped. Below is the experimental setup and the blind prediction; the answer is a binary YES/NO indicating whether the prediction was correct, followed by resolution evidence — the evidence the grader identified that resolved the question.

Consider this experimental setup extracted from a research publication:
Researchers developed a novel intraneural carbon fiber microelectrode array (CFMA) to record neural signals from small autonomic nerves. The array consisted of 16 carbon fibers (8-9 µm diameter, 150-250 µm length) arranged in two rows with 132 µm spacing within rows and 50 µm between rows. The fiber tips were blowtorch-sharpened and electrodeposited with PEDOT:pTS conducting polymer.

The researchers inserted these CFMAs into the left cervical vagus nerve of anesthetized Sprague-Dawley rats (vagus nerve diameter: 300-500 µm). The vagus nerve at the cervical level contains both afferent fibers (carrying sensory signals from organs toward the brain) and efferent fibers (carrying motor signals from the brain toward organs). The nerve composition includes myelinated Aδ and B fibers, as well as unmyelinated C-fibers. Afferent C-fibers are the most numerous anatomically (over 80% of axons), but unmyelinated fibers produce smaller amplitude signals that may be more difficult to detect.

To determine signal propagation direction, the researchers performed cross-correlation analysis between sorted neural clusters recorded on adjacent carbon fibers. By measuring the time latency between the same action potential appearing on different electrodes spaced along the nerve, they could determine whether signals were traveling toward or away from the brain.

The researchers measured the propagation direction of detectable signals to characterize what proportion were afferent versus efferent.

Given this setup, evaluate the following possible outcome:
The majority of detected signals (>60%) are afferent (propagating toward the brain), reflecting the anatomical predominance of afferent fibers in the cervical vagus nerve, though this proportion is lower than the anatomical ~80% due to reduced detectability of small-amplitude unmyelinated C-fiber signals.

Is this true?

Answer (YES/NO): YES